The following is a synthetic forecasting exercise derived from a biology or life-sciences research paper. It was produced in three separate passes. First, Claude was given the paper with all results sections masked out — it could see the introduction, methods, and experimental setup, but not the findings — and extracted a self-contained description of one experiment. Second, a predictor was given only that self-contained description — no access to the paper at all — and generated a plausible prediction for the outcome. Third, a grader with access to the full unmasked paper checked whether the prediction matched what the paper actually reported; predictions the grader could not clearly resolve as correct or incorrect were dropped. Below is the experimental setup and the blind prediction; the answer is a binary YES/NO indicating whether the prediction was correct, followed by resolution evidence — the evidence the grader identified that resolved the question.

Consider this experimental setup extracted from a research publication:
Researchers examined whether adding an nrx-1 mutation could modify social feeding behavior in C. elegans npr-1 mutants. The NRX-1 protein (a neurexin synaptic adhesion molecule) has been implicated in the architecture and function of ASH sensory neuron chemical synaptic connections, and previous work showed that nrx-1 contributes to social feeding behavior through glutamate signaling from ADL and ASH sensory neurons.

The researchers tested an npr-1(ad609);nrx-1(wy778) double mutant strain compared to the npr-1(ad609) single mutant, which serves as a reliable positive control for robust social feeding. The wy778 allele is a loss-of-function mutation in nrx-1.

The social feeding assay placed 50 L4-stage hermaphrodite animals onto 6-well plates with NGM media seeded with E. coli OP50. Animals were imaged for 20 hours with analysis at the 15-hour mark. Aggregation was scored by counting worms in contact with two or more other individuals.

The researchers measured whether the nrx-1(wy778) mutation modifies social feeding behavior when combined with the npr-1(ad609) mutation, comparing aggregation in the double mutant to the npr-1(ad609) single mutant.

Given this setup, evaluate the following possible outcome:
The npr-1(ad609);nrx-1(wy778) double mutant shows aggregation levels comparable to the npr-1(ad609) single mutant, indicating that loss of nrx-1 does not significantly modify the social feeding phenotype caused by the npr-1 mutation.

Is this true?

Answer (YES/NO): NO